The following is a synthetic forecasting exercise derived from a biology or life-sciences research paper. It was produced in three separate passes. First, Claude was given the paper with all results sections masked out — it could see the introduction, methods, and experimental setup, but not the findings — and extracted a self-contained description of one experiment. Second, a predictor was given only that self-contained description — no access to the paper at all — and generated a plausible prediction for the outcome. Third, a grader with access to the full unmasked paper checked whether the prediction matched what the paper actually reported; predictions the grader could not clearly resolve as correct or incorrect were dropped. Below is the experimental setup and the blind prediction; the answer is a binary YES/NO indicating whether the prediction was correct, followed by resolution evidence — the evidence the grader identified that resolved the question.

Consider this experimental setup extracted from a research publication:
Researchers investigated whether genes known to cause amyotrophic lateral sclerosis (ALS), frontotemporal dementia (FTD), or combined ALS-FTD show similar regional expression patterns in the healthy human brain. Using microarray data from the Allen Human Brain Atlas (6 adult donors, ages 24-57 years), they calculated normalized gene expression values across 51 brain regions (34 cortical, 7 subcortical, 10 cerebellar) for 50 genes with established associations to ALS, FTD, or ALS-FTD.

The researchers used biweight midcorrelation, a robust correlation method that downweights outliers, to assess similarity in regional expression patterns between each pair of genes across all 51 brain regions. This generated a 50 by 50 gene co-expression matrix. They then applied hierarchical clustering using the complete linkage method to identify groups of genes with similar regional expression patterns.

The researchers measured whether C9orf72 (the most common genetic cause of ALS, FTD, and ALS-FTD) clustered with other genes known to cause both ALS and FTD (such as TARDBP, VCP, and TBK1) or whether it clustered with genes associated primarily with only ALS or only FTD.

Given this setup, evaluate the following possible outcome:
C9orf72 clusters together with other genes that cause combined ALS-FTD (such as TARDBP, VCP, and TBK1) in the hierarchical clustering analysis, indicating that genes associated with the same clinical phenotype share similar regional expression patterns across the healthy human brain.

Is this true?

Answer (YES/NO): NO